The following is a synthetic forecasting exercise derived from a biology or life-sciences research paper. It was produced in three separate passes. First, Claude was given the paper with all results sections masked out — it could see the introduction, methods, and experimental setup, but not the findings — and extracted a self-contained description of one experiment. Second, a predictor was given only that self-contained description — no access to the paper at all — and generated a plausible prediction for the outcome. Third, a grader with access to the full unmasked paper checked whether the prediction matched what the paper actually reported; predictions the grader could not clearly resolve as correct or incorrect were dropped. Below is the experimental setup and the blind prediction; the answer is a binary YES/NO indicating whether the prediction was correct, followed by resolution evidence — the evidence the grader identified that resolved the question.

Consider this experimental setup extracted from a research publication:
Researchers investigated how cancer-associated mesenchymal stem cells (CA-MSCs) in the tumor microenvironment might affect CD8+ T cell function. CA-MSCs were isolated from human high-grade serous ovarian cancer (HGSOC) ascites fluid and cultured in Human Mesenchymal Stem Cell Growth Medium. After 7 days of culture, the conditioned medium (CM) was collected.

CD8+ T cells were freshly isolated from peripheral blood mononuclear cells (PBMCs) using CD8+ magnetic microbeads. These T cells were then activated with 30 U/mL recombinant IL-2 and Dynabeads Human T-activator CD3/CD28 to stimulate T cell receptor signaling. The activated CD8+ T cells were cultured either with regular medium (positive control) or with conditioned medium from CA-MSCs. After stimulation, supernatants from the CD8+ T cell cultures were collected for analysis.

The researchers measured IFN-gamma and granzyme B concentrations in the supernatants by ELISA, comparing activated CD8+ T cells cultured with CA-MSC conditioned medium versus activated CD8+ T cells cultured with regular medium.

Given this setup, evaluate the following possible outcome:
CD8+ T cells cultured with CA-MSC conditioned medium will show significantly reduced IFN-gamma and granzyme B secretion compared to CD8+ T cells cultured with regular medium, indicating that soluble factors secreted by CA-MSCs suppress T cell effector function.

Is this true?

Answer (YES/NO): YES